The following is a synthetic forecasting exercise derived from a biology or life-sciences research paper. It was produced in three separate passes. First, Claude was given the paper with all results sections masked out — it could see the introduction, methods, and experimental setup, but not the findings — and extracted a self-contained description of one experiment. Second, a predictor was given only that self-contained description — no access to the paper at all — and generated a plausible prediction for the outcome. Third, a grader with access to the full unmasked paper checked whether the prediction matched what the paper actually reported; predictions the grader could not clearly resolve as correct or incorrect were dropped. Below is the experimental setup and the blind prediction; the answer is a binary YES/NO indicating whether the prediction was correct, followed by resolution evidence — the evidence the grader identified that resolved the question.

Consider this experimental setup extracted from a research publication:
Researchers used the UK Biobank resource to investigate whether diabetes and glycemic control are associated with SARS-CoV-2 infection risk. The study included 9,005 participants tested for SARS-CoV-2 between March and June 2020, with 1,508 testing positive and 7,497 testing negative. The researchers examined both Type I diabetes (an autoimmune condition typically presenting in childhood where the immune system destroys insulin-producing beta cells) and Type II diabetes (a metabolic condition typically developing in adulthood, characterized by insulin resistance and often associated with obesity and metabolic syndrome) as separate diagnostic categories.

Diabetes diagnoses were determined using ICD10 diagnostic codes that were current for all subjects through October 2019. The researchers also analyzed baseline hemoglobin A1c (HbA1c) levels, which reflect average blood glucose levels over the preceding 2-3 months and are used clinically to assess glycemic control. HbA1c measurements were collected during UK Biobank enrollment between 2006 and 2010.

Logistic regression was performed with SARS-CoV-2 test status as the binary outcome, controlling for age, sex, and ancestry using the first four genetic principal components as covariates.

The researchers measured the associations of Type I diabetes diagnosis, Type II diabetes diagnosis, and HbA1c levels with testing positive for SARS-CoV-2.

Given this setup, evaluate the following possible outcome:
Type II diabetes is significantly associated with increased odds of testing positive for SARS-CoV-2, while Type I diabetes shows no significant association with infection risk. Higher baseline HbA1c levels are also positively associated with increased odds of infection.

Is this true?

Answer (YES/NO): YES